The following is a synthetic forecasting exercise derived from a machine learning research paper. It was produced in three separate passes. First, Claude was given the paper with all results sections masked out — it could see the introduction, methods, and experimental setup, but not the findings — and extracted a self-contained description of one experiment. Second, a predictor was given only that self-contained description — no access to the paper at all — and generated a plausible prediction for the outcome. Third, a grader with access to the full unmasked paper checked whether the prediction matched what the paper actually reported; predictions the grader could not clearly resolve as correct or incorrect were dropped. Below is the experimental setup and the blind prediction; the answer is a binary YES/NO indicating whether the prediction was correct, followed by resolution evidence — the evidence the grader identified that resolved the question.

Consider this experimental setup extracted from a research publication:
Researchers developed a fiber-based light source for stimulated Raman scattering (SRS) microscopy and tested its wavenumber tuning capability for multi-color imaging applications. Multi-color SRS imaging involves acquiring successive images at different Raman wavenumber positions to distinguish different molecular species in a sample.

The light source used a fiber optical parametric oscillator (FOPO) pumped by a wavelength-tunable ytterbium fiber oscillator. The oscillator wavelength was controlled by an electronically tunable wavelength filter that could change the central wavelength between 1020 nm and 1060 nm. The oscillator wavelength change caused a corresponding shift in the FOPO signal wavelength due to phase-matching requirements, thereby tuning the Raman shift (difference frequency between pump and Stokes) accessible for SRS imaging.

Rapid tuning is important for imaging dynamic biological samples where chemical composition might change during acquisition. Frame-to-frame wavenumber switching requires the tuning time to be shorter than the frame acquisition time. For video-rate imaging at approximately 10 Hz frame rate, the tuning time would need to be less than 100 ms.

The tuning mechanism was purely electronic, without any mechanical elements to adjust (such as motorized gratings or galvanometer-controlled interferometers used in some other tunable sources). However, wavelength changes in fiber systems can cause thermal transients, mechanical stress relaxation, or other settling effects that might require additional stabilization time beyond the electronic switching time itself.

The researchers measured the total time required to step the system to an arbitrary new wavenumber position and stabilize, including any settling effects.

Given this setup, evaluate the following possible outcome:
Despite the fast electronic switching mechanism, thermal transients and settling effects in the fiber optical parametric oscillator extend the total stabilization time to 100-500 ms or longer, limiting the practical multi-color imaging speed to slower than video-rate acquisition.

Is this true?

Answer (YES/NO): NO